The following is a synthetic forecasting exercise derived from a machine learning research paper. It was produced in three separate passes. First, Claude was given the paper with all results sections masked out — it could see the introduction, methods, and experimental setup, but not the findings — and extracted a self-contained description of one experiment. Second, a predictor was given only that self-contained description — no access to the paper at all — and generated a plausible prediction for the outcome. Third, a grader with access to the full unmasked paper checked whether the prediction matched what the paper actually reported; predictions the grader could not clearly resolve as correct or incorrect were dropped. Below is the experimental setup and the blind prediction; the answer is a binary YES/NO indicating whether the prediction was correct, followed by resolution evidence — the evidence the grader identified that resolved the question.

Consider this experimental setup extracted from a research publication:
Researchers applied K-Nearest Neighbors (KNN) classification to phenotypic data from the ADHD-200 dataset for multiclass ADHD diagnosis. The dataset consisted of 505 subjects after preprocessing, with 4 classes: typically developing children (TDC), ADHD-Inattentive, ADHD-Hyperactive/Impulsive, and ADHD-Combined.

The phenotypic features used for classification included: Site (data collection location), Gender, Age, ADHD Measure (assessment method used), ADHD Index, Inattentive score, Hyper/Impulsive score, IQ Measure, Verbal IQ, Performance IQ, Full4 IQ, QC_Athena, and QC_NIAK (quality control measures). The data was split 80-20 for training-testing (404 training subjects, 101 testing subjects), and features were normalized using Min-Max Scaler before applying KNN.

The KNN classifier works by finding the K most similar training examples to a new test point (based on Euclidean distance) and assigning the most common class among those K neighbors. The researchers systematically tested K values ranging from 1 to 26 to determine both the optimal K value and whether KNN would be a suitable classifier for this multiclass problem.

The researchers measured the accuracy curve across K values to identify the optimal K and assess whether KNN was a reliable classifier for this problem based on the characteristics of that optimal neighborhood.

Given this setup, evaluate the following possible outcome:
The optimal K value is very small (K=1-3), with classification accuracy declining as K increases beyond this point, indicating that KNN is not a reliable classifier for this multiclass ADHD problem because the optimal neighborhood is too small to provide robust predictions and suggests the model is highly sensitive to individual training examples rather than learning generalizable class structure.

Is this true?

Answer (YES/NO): NO